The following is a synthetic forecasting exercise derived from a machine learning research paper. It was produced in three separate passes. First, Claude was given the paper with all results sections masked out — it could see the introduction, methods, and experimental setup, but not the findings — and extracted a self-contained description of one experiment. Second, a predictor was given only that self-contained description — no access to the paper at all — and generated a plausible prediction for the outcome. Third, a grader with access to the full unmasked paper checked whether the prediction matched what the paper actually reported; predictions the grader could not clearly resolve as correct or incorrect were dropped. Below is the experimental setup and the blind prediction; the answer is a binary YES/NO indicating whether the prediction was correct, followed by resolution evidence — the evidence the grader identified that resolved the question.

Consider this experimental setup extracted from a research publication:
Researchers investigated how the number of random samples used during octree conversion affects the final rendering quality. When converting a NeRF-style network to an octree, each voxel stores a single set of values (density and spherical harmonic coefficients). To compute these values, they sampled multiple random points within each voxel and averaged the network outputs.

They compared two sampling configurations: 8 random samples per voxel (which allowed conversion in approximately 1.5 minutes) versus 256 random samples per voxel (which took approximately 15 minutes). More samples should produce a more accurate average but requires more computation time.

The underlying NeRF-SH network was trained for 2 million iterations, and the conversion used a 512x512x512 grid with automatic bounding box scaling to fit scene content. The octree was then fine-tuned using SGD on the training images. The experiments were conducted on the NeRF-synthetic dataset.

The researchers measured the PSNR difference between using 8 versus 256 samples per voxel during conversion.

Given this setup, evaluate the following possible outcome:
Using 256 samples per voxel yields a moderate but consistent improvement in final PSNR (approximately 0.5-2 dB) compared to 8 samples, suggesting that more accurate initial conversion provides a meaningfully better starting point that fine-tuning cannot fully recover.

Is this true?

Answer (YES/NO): NO